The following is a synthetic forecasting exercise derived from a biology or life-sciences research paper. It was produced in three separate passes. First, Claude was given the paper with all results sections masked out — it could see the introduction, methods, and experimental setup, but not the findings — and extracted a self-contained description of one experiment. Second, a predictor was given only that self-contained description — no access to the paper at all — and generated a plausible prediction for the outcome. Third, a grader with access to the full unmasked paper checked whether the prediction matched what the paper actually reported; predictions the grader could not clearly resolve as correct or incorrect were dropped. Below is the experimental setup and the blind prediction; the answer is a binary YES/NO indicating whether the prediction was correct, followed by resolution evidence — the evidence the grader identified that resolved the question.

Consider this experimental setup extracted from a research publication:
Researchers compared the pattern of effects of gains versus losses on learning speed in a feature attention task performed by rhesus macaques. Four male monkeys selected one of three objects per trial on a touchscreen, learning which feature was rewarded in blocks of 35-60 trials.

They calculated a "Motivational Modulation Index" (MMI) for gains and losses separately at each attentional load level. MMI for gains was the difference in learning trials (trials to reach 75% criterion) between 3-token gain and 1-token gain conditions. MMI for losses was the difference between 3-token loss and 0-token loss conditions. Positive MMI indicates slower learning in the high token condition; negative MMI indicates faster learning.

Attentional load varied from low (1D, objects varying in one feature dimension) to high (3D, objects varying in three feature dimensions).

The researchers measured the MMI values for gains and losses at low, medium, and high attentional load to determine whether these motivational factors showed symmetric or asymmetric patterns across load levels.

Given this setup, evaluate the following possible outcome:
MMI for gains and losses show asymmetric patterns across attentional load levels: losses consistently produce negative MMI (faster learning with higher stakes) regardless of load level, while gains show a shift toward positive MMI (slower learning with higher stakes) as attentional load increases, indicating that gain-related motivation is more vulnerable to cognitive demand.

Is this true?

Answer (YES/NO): NO